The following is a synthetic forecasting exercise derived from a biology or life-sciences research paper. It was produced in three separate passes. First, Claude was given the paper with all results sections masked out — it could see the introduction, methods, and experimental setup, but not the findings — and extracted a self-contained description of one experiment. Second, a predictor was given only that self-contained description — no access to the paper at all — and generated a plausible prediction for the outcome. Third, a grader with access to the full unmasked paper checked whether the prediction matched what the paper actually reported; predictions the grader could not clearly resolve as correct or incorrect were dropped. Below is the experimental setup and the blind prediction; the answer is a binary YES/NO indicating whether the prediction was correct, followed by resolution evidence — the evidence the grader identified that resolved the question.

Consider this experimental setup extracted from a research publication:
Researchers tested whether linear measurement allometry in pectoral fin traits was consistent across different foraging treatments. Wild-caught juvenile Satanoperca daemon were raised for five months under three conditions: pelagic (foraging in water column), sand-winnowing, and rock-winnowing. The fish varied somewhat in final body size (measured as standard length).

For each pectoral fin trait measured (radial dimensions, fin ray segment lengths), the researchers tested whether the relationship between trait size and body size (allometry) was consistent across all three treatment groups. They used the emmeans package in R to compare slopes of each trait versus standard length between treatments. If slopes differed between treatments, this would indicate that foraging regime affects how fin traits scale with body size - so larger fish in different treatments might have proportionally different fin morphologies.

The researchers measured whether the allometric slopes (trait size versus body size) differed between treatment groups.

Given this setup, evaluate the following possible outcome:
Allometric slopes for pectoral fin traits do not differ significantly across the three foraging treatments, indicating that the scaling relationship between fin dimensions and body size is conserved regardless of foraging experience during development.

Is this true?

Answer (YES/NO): YES